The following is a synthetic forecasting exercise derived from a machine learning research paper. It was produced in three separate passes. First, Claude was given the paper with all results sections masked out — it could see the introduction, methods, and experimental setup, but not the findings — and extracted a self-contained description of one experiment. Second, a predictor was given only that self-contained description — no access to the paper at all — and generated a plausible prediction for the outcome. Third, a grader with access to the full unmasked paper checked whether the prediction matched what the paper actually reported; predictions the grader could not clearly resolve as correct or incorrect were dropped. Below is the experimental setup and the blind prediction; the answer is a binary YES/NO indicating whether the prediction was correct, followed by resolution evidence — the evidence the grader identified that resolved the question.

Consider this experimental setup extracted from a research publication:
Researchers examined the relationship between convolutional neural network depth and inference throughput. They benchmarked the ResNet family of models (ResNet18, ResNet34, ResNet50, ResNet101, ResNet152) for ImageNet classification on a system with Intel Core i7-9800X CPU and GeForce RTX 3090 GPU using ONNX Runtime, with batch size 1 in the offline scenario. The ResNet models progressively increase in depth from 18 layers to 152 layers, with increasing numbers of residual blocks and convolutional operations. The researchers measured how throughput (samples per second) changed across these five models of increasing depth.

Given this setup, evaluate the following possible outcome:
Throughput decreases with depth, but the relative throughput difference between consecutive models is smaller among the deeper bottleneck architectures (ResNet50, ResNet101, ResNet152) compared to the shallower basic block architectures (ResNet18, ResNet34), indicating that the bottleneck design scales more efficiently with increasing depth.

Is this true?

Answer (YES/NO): NO